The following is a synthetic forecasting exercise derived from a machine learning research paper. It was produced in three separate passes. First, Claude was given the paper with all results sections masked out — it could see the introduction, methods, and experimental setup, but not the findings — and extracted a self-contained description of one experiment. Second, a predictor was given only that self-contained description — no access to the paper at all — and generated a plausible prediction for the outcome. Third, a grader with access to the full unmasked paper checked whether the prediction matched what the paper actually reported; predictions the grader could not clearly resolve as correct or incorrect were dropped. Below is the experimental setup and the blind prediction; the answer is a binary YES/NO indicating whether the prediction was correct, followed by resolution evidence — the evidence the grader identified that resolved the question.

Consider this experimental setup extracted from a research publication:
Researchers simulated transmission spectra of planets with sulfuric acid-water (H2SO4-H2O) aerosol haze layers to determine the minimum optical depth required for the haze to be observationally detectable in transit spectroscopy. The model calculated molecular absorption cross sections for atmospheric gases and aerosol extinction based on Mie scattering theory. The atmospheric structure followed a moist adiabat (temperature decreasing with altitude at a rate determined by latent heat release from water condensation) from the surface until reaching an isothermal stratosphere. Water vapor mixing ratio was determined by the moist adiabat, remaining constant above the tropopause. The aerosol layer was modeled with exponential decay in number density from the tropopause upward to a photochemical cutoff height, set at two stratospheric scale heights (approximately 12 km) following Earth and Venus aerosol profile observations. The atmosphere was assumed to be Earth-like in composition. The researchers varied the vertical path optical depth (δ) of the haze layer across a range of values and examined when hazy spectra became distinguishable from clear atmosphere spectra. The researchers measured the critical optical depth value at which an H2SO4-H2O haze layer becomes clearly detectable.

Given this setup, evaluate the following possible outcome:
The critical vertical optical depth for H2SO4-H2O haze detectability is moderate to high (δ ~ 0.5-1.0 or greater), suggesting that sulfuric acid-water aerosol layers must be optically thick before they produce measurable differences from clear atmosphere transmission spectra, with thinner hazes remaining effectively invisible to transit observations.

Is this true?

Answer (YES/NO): NO